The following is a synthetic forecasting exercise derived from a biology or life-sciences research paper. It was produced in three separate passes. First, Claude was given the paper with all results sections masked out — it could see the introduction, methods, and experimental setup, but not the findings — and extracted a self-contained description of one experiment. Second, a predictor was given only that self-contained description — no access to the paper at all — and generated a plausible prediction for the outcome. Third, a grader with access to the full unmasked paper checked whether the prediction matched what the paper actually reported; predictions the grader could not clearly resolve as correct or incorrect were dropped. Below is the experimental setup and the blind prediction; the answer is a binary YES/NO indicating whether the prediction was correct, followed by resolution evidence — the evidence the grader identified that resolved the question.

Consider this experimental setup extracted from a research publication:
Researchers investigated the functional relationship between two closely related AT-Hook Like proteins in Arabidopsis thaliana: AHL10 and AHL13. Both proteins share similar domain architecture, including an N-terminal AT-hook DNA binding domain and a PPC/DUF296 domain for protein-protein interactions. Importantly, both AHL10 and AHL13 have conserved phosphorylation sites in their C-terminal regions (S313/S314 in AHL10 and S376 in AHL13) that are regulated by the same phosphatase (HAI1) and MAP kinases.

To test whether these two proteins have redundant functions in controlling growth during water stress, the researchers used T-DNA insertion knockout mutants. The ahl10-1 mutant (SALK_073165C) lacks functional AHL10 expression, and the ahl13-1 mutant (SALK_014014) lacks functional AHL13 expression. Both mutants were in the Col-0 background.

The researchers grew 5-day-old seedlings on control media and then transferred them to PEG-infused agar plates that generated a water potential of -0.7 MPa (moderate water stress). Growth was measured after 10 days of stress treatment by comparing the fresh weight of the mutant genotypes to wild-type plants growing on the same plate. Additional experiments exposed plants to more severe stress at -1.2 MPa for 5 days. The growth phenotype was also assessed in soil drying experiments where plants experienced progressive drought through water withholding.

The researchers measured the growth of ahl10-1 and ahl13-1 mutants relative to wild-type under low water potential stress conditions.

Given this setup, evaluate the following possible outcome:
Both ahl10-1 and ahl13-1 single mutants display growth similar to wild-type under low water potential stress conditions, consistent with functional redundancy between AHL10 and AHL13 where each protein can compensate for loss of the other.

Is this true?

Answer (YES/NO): NO